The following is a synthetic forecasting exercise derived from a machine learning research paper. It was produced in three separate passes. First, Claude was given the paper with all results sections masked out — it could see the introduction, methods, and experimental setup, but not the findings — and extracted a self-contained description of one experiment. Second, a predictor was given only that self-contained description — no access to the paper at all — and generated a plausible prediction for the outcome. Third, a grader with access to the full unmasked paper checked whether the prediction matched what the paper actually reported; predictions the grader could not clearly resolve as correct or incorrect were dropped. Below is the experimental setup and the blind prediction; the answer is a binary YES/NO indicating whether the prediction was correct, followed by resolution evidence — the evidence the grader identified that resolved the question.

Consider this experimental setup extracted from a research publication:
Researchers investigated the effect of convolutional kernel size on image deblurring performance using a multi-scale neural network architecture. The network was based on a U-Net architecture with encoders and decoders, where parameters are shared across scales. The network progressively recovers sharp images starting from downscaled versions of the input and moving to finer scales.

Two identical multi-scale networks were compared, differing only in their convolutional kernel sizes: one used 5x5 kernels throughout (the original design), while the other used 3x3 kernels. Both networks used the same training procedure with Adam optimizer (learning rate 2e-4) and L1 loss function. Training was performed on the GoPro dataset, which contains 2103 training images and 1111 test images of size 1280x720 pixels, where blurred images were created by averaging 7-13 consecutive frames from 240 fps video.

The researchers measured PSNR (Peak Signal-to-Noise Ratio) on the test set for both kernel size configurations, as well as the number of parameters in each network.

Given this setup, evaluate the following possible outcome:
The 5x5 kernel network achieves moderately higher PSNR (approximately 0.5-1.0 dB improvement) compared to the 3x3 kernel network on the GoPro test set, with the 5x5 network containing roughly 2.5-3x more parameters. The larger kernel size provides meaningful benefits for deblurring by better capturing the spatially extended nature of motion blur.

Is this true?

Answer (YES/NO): NO